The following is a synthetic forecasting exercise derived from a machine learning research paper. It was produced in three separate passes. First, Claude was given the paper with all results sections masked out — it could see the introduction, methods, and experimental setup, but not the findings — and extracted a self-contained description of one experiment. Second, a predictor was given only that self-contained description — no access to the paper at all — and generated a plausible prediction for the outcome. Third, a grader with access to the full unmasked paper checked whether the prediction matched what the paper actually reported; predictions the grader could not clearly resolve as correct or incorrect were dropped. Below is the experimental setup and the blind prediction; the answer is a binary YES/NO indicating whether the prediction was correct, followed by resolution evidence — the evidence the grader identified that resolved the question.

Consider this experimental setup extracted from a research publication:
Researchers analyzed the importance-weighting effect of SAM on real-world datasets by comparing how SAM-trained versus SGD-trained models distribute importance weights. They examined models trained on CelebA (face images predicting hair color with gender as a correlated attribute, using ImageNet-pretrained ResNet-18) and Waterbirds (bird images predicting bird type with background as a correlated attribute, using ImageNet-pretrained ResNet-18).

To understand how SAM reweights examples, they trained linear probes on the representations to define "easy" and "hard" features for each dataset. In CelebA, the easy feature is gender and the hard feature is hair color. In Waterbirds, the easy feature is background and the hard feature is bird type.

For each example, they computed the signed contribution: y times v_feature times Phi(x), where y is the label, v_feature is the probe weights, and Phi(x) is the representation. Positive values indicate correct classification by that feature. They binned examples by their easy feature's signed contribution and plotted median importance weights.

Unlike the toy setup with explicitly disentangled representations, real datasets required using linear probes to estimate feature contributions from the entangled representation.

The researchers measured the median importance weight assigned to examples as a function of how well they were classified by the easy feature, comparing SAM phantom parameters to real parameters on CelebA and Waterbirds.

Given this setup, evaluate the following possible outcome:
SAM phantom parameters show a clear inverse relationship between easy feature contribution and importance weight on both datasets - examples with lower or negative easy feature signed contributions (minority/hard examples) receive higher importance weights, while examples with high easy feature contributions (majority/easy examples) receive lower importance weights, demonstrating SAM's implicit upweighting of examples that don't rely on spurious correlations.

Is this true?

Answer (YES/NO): NO